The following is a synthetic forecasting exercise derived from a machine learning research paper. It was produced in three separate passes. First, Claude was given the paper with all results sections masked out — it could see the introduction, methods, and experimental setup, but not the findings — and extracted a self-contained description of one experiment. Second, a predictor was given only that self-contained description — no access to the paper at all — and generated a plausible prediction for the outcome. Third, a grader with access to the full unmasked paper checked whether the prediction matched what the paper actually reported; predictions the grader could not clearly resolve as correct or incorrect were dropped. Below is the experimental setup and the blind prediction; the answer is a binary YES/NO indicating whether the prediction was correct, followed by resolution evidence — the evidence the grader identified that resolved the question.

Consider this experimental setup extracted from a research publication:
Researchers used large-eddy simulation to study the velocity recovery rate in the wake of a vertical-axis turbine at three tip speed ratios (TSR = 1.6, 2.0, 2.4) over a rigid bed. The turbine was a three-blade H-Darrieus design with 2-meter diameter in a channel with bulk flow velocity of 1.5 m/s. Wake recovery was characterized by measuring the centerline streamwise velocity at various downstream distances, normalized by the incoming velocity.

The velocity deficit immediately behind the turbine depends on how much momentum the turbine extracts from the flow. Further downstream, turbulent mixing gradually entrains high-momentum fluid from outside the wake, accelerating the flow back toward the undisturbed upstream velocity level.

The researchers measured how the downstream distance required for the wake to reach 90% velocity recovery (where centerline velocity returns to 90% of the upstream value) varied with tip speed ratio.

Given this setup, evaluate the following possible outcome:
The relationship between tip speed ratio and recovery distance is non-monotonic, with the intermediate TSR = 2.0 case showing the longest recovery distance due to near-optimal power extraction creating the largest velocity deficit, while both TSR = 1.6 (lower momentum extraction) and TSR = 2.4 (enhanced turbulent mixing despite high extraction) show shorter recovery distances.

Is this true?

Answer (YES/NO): NO